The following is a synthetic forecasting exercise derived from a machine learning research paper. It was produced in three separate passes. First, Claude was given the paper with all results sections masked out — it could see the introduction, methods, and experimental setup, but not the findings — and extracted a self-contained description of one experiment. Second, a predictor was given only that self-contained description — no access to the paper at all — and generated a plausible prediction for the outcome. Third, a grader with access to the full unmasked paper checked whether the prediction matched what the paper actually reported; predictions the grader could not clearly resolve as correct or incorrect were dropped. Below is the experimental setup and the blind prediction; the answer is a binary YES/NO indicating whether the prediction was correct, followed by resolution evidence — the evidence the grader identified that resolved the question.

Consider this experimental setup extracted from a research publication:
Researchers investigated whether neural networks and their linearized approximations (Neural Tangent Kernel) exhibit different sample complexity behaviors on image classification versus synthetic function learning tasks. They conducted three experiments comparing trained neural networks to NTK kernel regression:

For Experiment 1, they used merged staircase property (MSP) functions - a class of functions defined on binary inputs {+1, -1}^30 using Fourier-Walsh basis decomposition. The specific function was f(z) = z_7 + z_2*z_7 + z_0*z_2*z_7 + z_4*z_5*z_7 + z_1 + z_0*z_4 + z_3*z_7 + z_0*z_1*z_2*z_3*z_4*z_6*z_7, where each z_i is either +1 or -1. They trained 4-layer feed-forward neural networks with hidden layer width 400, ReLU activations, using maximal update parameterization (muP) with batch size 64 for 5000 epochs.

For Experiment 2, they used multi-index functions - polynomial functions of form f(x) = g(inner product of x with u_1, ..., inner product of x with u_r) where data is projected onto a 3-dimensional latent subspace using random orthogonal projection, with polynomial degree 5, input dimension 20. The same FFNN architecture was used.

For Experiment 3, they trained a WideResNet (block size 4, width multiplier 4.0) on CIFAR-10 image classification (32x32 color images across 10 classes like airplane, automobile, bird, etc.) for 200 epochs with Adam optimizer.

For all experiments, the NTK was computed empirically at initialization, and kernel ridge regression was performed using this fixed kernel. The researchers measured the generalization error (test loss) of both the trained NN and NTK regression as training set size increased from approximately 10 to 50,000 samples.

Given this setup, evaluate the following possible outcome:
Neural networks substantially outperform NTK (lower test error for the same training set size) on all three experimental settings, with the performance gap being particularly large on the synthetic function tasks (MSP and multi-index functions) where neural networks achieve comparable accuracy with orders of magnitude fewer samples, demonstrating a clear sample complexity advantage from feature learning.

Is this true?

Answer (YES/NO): NO